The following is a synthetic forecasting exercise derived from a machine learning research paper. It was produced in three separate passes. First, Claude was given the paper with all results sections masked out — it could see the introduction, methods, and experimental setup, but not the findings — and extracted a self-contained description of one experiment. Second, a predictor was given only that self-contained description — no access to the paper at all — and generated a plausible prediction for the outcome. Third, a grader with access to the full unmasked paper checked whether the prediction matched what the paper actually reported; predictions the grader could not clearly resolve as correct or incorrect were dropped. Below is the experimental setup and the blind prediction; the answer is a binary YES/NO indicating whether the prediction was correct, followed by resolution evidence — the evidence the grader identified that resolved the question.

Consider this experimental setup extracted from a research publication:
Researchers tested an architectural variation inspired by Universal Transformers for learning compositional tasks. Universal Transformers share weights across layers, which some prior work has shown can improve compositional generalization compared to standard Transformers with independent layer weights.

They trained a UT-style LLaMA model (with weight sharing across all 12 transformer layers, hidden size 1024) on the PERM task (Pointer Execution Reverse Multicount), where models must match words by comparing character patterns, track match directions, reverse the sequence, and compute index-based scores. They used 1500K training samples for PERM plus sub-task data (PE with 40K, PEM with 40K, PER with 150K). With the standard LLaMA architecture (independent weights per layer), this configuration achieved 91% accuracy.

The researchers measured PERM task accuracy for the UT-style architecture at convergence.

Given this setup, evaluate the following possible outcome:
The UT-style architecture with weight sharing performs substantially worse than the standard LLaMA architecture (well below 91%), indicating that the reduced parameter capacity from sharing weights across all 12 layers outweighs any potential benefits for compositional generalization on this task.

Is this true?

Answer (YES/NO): NO